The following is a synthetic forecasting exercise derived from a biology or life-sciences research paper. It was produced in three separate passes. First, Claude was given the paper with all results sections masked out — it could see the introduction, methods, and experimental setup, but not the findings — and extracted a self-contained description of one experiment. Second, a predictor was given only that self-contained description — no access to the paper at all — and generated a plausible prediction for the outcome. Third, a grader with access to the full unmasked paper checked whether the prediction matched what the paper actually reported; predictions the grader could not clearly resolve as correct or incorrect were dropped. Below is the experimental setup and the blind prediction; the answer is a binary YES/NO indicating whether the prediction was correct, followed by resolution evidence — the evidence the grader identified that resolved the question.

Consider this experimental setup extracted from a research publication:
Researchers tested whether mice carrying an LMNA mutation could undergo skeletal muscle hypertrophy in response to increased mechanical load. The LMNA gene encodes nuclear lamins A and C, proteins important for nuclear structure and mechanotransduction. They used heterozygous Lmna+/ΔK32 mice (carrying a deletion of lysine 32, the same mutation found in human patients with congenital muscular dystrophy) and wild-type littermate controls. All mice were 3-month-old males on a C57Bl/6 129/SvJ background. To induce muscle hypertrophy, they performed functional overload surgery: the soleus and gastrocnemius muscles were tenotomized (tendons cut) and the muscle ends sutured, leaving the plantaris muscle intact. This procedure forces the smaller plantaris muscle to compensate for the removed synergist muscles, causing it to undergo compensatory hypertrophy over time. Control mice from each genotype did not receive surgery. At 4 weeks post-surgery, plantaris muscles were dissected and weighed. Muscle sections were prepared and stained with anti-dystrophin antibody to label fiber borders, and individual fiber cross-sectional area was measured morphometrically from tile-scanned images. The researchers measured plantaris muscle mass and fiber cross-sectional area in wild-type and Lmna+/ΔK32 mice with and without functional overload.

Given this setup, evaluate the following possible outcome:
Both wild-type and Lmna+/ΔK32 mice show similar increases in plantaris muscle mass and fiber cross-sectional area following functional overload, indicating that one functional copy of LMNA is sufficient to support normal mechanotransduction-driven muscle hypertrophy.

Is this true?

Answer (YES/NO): NO